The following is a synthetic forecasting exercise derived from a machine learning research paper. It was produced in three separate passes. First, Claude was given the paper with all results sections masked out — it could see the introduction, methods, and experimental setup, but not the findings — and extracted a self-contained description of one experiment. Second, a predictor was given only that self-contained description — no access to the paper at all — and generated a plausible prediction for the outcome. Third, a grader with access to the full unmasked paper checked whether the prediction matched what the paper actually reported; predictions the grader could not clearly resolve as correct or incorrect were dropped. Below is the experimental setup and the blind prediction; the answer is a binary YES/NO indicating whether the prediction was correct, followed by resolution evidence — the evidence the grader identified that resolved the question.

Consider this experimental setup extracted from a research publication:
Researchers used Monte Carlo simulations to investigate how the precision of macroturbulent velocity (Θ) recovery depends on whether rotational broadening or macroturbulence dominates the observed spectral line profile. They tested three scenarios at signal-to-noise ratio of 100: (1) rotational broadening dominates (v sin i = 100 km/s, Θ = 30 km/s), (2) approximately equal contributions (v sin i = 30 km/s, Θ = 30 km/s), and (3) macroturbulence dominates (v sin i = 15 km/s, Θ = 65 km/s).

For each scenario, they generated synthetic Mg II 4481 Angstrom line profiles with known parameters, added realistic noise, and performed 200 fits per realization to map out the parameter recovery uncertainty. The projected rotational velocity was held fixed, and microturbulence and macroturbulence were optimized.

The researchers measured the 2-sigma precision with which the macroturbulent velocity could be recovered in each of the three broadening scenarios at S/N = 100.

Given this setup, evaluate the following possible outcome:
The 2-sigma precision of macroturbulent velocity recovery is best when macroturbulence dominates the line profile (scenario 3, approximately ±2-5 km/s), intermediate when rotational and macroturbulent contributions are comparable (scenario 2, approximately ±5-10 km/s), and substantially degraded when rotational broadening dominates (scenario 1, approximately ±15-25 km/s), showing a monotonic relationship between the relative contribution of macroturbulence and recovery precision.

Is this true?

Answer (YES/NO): NO